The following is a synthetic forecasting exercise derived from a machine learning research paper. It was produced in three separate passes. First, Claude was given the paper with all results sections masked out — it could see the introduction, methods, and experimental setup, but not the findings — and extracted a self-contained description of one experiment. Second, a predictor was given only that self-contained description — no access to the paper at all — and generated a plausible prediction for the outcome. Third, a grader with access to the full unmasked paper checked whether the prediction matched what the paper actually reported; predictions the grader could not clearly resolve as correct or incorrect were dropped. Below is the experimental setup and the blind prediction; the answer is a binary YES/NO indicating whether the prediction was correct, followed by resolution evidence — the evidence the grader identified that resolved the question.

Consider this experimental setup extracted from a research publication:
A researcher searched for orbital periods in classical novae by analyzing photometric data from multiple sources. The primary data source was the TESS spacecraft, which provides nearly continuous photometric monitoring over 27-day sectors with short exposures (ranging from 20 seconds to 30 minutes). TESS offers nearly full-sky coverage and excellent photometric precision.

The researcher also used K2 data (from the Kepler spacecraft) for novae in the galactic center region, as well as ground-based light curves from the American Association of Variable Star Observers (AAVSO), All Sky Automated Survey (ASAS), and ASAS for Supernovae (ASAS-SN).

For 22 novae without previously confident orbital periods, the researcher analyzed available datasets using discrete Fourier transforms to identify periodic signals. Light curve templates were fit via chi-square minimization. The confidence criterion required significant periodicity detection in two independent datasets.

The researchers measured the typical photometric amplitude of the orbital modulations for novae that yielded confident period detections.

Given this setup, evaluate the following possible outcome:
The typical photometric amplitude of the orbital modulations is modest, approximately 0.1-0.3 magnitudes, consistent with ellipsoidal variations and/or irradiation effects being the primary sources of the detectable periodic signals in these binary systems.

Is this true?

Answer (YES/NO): NO